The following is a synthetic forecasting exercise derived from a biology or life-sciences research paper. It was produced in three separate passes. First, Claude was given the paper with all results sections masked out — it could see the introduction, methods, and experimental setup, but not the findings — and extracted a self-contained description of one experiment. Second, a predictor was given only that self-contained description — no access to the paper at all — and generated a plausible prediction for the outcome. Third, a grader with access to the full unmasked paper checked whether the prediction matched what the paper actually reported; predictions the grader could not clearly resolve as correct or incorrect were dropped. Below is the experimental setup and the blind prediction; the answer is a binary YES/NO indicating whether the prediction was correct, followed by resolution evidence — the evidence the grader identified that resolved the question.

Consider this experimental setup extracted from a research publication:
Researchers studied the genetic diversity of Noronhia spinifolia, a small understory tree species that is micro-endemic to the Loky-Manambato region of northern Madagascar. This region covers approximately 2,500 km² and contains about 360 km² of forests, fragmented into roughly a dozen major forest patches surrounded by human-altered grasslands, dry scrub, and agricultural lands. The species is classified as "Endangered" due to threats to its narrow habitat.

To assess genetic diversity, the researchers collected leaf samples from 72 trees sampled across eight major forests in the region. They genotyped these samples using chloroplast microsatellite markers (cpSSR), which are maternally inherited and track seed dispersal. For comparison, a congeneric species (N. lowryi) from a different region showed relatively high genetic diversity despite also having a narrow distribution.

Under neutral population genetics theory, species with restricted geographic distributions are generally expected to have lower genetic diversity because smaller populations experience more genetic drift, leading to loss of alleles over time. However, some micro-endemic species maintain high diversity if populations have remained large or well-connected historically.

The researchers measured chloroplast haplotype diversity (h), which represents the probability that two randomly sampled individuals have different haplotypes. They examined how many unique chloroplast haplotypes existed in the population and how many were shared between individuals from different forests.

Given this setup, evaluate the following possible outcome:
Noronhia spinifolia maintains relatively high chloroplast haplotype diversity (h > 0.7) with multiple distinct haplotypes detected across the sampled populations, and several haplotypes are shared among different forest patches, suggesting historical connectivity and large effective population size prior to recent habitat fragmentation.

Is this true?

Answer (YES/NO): NO